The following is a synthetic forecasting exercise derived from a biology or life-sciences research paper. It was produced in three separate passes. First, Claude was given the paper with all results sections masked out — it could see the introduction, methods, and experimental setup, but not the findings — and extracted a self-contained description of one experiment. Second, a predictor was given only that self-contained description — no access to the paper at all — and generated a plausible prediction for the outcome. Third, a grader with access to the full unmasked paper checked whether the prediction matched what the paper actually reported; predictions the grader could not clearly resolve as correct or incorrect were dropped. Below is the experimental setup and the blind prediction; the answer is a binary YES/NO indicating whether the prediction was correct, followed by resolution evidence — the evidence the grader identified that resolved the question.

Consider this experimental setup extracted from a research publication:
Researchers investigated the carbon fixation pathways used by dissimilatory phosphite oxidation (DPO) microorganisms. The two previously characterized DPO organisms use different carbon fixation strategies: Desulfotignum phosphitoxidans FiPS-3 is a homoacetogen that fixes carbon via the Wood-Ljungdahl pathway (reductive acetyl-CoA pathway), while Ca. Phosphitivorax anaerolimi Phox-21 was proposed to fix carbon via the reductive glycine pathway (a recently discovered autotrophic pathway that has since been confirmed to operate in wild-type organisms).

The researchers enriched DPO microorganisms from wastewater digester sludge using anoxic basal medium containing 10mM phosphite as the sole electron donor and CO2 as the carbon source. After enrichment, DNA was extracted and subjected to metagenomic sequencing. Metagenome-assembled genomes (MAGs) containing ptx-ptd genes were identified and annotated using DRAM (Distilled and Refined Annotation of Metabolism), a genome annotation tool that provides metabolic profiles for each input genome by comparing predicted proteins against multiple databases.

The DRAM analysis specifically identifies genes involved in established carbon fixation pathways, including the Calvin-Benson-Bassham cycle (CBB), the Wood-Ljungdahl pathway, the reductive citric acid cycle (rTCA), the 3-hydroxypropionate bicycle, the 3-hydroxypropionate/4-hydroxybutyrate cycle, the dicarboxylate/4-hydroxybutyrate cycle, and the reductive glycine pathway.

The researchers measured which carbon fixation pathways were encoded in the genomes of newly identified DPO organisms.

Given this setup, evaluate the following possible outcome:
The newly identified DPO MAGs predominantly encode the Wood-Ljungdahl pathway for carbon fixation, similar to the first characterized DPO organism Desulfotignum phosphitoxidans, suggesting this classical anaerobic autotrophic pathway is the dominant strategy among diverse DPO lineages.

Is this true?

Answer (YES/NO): NO